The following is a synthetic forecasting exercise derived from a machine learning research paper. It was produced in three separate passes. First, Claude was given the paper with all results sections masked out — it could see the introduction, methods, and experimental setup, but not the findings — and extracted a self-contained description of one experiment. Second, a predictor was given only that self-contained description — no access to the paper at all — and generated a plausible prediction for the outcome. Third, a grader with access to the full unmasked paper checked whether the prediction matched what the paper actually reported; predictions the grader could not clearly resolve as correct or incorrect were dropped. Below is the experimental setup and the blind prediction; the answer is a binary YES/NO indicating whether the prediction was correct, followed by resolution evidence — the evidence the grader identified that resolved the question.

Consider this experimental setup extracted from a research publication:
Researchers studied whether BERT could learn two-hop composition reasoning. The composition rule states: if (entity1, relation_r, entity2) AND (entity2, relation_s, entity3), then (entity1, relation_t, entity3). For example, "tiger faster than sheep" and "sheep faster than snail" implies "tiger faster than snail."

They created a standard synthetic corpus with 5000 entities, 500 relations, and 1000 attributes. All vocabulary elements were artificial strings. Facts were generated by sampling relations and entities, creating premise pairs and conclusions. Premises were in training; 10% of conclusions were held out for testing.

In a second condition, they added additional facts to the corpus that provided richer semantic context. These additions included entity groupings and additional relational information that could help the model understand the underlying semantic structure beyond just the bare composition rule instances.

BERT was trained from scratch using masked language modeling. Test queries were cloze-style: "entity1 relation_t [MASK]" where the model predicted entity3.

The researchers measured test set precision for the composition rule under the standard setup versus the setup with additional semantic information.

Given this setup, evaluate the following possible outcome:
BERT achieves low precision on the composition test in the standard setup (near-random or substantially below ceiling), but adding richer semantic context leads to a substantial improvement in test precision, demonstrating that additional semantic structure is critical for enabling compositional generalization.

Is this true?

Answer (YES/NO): YES